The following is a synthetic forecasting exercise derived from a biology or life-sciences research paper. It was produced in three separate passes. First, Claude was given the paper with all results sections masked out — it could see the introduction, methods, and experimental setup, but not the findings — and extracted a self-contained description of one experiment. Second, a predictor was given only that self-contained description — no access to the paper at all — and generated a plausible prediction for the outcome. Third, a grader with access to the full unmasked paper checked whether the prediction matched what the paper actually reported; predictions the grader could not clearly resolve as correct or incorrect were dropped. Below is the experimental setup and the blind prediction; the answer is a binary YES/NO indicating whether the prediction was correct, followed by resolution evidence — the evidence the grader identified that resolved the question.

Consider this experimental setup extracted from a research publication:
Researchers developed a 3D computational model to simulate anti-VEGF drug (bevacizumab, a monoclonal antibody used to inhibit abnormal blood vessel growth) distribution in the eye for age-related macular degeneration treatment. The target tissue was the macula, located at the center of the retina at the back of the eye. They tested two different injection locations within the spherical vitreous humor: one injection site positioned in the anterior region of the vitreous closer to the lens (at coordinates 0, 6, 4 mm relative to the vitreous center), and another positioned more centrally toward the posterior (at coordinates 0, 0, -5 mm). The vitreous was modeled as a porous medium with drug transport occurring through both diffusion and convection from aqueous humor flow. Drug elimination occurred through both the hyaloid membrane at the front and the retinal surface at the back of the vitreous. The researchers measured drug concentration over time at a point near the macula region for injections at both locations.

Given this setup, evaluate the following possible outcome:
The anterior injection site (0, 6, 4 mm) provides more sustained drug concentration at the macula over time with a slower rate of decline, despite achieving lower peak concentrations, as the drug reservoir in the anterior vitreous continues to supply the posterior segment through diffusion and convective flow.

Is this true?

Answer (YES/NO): NO